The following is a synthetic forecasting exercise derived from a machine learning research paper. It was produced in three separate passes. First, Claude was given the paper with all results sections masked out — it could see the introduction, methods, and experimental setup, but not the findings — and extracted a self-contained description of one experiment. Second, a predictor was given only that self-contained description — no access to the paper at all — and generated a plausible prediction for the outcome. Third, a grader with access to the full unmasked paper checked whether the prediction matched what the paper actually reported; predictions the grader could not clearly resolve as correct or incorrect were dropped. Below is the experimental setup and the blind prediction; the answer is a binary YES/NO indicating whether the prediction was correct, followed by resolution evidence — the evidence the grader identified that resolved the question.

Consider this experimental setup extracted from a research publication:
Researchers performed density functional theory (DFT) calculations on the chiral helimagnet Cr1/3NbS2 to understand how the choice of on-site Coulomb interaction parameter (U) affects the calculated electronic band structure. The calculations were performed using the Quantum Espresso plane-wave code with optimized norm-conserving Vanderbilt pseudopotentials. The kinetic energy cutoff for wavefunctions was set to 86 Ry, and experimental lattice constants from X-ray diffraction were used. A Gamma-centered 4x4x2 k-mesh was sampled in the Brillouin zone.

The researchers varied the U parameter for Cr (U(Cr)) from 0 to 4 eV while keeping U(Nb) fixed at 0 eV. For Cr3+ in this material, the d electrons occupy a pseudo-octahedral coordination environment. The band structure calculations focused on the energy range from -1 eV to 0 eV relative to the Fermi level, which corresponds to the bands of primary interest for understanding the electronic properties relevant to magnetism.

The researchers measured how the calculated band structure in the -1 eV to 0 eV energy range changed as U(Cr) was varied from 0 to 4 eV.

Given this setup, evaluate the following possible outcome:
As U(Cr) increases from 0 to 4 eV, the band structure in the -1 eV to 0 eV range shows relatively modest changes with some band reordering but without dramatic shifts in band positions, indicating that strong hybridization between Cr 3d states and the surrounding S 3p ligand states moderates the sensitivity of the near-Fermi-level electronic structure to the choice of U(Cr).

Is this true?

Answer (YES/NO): YES